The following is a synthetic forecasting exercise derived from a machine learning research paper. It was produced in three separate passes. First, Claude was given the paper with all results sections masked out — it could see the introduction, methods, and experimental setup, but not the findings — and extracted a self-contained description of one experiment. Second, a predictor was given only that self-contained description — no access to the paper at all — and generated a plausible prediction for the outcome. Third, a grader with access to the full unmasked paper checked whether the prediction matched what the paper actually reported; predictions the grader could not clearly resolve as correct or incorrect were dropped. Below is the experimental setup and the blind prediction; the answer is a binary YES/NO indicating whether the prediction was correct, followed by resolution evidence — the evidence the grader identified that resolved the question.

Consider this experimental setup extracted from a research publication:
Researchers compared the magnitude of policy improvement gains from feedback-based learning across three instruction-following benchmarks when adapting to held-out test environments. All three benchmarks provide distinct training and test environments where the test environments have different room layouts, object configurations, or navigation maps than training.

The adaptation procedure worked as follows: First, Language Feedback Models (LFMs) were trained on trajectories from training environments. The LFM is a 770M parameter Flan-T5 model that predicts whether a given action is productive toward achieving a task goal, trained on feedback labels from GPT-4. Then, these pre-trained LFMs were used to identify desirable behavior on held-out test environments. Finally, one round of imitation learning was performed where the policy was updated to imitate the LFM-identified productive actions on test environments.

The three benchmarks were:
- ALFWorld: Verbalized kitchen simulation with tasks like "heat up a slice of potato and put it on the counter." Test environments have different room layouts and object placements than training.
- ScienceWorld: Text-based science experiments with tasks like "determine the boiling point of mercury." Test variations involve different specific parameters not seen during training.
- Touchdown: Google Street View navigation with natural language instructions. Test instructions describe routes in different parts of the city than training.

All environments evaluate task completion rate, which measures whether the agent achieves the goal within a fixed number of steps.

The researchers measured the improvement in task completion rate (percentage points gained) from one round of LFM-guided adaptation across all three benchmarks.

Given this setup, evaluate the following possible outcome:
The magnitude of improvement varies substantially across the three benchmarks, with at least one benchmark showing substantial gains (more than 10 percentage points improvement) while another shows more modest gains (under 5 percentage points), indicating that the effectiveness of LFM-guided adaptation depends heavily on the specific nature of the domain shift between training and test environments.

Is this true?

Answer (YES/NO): YES